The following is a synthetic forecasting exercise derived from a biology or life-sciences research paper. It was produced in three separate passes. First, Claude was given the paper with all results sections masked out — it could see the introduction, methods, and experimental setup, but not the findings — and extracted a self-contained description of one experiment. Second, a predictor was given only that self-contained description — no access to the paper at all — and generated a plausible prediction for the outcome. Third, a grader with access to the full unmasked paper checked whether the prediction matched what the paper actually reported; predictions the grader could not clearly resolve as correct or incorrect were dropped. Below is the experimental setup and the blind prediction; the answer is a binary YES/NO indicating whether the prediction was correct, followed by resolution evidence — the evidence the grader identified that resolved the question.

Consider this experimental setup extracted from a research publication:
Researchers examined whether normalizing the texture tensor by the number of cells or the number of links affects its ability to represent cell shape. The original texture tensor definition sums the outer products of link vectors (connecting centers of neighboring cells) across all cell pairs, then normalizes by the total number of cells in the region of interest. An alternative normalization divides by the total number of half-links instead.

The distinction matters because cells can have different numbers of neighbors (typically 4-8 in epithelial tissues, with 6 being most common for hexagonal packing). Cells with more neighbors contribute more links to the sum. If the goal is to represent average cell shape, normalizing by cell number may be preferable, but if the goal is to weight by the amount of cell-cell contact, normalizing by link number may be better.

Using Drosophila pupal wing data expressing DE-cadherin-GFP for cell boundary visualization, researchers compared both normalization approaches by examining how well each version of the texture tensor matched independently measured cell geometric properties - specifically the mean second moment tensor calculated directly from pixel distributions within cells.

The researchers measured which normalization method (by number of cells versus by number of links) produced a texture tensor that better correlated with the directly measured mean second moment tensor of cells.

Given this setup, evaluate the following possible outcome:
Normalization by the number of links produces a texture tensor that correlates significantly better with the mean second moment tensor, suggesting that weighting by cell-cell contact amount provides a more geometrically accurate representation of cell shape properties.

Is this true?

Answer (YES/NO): YES